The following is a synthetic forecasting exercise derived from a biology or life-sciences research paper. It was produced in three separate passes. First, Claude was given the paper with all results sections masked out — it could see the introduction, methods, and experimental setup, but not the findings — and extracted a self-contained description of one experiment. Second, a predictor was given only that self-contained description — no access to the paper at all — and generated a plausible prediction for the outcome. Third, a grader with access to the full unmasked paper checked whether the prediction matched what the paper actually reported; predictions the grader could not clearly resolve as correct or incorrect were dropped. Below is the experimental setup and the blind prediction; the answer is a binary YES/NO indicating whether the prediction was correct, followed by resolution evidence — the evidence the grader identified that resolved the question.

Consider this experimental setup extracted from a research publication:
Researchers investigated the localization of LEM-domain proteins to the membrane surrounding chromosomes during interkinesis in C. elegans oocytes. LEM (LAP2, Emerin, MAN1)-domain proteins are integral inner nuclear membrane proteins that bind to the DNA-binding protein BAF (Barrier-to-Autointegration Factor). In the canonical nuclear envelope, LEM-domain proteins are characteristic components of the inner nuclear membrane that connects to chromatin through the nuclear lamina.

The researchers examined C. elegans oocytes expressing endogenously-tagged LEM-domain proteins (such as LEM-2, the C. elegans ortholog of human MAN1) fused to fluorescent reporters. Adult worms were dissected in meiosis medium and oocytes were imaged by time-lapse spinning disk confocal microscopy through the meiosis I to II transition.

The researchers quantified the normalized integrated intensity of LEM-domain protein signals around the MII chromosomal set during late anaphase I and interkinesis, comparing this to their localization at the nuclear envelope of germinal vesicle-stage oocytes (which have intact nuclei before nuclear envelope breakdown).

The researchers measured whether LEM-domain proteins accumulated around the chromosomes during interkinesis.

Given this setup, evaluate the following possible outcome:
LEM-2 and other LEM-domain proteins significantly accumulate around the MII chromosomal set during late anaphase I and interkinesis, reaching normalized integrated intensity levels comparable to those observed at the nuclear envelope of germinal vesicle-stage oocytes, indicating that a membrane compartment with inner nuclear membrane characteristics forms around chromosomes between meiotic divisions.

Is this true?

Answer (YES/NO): NO